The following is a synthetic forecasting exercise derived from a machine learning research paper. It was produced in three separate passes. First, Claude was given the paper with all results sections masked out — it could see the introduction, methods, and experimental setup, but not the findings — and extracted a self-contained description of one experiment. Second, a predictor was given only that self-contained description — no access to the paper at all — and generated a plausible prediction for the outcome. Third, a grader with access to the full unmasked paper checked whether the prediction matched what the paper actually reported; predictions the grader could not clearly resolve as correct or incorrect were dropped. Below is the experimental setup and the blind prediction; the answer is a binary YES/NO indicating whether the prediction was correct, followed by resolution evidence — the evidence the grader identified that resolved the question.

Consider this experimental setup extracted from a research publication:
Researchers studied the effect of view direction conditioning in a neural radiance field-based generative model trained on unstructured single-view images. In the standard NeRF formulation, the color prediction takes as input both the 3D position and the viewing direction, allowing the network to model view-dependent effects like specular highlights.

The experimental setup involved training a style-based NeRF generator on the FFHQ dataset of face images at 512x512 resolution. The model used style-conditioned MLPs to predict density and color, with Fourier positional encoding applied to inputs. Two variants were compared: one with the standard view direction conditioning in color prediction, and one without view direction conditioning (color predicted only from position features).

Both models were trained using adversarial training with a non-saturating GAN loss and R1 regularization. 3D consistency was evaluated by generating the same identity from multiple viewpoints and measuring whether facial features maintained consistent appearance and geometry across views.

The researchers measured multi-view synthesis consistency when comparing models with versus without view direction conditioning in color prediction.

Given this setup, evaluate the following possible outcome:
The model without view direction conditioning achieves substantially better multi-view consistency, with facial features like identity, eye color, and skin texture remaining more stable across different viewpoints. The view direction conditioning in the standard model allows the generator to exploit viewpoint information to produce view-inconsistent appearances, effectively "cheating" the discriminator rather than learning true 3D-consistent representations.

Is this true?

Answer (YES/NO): YES